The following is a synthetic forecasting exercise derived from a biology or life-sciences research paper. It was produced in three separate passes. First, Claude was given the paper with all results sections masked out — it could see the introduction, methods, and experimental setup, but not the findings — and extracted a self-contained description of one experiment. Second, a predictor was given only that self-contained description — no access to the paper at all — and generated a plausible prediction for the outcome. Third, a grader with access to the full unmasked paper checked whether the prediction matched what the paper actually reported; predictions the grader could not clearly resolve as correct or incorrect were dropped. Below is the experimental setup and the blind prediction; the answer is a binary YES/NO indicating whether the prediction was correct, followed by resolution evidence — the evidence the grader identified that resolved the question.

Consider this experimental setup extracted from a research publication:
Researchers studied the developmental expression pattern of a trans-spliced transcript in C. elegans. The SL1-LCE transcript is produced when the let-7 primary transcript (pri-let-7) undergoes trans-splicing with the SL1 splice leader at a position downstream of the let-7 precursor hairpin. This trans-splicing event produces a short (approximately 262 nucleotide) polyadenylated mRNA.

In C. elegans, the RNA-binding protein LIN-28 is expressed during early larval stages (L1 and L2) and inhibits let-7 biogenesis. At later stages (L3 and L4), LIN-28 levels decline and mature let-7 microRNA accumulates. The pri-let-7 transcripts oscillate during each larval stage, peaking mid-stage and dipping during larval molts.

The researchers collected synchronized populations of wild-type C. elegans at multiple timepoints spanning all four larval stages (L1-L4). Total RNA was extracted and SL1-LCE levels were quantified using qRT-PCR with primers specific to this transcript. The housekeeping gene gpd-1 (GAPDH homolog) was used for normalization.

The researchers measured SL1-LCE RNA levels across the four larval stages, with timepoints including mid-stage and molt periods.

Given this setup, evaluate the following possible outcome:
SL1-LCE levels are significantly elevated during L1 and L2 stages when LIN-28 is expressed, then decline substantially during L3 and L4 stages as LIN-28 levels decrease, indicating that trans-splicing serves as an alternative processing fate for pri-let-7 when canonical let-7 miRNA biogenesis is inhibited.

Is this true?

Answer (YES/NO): YES